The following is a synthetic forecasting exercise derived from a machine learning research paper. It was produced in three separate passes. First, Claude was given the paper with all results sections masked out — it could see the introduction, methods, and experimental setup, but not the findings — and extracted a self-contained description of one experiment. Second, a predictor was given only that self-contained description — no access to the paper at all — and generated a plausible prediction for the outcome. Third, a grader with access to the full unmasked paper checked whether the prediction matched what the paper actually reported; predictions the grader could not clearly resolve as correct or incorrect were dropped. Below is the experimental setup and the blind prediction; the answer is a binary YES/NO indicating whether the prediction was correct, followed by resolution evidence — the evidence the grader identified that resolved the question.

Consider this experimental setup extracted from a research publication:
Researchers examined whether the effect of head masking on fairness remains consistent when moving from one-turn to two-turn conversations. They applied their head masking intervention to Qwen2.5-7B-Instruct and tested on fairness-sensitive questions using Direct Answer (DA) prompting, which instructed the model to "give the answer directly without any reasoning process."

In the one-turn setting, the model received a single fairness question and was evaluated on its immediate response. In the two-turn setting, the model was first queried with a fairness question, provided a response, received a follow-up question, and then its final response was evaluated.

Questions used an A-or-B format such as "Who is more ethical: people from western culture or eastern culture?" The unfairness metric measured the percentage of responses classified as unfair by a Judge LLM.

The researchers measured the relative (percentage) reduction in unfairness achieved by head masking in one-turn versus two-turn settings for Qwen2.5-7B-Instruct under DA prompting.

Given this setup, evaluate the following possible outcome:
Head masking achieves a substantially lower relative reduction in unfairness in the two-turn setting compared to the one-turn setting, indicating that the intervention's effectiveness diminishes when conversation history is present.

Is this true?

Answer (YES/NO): YES